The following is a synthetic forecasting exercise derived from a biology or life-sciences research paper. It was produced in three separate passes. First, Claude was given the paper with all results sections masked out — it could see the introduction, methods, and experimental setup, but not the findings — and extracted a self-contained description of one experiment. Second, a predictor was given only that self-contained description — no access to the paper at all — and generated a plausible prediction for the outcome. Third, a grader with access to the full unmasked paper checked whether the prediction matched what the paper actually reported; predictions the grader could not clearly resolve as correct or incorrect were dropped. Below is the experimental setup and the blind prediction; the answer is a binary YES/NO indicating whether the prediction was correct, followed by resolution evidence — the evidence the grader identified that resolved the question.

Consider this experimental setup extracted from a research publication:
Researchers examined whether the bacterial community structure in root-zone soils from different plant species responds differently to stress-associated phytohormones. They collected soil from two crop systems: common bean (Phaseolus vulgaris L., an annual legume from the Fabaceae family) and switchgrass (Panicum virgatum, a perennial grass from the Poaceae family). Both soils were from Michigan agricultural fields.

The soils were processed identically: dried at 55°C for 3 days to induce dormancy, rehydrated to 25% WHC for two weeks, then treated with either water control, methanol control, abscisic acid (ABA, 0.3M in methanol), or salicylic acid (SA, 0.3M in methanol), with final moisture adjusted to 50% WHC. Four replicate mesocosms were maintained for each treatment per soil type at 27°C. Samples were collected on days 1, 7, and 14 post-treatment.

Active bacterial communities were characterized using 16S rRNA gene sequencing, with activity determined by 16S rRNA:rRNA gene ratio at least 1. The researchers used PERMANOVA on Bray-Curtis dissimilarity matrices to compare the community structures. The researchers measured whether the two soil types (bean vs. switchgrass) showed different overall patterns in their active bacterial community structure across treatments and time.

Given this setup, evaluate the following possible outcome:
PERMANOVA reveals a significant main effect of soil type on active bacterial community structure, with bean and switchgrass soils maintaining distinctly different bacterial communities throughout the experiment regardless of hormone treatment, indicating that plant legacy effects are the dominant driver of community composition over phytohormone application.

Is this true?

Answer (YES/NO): NO